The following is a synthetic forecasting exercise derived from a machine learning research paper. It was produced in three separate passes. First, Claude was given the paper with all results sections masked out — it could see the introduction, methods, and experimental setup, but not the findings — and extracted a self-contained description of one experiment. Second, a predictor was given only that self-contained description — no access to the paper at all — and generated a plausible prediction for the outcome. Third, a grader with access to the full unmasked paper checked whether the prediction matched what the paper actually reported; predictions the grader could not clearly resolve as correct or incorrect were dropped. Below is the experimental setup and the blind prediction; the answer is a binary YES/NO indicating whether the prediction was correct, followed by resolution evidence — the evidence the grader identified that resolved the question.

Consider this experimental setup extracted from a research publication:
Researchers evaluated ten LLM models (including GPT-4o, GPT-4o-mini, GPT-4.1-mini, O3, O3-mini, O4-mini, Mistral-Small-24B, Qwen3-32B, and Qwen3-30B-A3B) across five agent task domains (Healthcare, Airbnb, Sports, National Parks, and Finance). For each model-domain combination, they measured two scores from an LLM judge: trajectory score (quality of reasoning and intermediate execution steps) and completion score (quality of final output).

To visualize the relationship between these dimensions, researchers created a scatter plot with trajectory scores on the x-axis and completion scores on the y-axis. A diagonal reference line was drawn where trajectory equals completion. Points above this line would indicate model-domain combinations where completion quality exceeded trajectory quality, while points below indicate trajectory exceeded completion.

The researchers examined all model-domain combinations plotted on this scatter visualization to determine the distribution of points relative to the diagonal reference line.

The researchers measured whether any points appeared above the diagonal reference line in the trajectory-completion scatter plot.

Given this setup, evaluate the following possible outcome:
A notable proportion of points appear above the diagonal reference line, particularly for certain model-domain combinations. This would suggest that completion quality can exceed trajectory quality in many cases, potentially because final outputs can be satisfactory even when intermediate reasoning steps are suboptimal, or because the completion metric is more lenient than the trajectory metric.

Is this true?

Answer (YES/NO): NO